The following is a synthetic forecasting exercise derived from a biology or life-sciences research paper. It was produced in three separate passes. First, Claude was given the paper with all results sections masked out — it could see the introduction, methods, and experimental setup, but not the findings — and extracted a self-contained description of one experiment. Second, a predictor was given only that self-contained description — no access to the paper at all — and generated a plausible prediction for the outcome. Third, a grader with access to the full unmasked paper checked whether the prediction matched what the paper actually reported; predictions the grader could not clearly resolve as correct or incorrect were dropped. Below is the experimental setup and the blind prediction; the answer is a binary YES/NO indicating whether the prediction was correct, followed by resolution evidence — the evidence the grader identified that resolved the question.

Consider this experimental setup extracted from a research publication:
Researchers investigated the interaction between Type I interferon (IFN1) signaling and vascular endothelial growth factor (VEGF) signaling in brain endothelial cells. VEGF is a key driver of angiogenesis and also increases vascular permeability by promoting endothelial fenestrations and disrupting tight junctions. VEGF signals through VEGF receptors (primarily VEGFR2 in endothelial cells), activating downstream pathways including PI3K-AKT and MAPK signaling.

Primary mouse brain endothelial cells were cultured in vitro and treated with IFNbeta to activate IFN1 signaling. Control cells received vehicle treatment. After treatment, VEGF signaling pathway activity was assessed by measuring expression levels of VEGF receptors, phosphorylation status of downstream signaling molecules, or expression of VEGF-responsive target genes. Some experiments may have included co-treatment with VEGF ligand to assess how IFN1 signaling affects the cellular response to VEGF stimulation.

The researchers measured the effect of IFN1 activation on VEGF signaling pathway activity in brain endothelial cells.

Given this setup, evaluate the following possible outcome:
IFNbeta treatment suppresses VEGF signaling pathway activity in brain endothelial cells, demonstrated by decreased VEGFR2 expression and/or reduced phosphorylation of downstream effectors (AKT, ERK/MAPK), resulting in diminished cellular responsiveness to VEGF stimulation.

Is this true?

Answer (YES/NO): YES